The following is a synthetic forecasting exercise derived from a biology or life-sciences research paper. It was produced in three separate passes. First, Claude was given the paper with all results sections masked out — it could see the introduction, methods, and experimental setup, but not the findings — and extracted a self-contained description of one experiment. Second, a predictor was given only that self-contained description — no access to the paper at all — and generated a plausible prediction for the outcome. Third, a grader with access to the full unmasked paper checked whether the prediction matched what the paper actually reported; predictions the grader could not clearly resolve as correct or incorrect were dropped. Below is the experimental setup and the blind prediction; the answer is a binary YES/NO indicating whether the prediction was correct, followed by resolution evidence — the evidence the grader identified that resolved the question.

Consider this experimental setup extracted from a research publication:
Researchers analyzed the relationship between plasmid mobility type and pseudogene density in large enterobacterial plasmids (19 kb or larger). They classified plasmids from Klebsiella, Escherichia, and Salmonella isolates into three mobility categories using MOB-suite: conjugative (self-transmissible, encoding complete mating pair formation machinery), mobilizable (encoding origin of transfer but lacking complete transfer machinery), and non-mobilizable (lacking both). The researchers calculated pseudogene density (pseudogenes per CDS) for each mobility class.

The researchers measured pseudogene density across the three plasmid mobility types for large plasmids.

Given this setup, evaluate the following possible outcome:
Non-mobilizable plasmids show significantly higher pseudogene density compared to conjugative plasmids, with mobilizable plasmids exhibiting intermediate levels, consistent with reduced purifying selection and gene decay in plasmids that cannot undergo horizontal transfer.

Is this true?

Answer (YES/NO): NO